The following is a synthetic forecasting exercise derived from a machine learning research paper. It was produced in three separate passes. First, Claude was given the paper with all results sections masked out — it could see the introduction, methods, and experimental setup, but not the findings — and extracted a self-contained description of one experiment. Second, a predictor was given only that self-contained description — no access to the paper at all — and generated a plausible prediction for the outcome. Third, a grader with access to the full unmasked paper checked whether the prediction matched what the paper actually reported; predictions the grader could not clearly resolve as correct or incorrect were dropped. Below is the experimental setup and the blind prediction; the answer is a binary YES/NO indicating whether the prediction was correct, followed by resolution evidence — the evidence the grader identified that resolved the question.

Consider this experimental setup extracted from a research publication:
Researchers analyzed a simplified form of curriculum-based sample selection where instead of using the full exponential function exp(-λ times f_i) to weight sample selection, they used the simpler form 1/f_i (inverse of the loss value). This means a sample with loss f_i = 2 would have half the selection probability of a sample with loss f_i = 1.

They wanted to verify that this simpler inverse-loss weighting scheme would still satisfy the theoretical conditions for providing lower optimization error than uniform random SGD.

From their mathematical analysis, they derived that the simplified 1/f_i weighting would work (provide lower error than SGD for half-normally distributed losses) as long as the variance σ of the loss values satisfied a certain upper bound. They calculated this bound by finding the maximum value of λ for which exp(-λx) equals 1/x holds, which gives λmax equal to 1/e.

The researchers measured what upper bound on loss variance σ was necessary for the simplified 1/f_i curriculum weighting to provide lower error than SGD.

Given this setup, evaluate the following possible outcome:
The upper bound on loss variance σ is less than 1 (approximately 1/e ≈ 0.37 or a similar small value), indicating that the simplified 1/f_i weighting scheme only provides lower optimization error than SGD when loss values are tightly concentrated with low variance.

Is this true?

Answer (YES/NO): NO